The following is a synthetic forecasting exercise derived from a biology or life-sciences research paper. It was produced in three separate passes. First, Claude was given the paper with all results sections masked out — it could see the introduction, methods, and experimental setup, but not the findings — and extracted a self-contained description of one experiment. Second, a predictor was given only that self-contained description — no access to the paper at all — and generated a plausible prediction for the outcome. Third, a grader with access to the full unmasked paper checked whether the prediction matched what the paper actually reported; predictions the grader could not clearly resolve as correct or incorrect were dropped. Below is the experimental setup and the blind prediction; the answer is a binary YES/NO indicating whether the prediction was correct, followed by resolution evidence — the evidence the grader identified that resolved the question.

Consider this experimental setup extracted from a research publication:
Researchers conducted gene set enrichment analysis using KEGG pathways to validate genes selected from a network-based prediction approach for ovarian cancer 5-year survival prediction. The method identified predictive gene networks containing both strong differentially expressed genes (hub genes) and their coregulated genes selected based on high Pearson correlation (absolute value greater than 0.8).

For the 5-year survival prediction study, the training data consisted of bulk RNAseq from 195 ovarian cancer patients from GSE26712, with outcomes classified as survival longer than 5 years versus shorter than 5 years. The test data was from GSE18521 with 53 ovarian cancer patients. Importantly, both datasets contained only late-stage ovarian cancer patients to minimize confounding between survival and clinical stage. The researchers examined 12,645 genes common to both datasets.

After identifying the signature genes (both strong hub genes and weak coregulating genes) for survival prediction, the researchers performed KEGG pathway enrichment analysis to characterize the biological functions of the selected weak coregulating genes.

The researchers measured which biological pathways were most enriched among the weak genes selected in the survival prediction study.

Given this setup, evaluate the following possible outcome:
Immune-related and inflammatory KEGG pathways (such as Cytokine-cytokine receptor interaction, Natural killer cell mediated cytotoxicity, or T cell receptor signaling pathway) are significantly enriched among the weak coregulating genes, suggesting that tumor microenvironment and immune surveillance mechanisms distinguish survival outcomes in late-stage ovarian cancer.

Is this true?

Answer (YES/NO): NO